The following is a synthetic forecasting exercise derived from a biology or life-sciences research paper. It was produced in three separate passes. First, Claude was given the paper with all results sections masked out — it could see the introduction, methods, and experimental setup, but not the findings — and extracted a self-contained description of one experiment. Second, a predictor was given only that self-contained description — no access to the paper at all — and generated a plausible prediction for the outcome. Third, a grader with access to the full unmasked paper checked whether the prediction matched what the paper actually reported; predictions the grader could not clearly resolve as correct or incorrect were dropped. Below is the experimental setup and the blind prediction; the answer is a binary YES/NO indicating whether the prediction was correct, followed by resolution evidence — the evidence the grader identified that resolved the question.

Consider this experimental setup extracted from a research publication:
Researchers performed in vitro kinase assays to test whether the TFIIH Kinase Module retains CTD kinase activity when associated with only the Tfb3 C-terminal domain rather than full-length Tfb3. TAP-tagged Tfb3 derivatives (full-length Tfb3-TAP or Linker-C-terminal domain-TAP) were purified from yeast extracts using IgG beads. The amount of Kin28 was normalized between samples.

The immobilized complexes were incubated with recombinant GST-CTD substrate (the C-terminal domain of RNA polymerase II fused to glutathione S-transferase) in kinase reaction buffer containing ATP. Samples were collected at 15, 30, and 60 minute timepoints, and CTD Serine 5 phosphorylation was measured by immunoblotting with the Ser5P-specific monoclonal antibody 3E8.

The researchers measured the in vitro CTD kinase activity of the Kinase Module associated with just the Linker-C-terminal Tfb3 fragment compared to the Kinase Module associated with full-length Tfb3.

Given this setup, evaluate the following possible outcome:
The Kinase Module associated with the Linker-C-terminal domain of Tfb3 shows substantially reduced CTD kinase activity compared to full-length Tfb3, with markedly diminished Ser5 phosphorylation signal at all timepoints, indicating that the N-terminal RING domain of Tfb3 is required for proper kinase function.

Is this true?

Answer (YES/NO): NO